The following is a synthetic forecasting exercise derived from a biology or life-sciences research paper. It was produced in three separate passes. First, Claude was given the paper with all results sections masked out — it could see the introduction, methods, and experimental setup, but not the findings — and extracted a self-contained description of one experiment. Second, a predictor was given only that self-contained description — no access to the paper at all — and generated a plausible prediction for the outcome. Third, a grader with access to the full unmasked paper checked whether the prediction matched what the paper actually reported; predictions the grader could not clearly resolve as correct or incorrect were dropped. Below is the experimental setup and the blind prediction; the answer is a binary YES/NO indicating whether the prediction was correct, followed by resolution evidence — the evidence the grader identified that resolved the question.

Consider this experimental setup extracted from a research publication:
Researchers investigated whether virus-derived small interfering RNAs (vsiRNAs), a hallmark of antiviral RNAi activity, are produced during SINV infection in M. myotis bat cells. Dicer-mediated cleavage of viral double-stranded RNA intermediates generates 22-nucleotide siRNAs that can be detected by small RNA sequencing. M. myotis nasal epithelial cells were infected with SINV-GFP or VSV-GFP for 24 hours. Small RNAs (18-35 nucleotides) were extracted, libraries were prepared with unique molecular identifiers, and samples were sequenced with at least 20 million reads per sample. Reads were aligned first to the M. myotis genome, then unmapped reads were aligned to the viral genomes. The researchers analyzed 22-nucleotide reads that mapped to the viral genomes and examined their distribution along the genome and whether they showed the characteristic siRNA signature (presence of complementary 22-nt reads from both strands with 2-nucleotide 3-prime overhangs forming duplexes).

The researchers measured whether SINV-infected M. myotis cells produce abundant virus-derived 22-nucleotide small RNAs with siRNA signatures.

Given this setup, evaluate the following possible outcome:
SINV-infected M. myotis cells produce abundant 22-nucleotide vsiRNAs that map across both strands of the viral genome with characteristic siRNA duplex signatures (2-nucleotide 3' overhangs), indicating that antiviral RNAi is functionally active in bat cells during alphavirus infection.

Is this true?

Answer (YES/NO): NO